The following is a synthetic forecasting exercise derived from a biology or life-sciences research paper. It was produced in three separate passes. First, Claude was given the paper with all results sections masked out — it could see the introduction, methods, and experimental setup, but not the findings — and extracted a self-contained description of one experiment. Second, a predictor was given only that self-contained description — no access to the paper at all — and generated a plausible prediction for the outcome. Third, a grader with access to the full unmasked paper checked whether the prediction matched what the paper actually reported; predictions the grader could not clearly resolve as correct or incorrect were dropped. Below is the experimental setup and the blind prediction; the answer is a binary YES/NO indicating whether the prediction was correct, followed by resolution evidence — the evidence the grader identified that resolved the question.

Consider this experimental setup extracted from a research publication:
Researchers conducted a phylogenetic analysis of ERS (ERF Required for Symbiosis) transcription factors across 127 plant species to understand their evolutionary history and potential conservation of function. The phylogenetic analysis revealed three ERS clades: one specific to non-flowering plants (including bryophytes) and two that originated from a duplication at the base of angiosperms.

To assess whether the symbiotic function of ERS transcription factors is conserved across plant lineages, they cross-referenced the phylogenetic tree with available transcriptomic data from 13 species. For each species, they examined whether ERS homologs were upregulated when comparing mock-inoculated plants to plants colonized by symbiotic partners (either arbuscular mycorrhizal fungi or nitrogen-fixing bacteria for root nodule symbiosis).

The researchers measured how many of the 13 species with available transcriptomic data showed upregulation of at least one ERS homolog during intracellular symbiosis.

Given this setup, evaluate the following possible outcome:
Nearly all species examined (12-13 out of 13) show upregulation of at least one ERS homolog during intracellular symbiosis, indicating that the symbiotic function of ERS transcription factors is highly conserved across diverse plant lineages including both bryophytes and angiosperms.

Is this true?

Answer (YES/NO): YES